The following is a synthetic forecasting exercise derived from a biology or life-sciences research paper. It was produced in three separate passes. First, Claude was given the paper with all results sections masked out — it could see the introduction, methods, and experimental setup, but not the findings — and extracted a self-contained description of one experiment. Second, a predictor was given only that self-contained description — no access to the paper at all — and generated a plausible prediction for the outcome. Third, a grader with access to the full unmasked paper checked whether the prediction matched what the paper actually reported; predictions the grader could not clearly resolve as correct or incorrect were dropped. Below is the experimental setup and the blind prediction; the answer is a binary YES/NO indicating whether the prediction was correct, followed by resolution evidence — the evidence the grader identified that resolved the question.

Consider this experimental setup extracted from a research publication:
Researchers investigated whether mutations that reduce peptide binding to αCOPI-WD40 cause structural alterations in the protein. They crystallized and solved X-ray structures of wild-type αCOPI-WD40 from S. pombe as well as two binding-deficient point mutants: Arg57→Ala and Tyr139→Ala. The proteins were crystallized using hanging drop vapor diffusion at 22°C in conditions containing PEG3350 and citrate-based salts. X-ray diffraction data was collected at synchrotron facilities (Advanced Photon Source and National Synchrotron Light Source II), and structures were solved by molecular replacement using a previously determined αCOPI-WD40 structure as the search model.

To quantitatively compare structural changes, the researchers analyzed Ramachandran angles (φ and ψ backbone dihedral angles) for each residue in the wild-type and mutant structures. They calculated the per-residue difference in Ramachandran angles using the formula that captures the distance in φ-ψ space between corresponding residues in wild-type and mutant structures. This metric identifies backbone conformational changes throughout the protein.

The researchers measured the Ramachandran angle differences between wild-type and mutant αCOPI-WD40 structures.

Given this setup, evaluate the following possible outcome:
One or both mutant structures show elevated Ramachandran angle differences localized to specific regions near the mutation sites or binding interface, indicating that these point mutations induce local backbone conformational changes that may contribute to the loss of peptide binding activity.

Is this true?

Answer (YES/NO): YES